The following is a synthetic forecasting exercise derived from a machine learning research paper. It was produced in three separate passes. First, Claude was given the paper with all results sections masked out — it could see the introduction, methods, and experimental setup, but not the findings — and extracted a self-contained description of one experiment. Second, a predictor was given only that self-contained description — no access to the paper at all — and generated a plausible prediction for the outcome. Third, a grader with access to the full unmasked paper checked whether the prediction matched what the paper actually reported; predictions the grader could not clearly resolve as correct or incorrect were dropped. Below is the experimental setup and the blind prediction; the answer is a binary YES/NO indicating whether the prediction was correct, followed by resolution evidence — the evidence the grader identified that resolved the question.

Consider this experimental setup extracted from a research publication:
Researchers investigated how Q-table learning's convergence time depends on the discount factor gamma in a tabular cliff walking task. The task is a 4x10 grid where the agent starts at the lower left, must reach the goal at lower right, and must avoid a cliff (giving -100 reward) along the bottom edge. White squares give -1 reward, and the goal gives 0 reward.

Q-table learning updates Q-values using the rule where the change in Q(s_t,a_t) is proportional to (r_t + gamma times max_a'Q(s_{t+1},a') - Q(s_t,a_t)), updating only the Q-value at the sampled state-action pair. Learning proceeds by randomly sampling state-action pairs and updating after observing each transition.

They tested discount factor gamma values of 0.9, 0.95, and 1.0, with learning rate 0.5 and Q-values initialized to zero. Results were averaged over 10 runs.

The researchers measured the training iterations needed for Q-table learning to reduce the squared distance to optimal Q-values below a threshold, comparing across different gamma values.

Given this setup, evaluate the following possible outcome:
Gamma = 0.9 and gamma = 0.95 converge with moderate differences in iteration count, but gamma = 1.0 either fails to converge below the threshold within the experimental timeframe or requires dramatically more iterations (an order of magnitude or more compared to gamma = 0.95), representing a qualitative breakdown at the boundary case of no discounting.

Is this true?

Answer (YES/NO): NO